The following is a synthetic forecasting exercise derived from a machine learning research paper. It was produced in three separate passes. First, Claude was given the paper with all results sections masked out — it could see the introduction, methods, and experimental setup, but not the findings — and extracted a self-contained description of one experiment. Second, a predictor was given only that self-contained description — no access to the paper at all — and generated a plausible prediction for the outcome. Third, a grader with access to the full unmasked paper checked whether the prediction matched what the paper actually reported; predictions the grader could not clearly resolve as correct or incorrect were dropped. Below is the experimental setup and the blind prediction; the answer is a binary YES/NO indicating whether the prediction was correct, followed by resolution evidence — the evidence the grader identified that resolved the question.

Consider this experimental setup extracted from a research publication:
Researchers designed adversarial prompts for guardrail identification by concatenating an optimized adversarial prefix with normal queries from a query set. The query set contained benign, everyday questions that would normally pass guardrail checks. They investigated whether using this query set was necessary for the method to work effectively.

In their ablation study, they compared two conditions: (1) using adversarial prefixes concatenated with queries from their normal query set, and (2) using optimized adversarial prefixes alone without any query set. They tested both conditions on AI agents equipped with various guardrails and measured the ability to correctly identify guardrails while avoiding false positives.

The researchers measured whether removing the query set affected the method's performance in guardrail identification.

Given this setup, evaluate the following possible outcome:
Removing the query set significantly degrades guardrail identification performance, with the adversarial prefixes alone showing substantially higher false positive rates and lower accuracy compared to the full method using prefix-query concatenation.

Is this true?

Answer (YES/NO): YES